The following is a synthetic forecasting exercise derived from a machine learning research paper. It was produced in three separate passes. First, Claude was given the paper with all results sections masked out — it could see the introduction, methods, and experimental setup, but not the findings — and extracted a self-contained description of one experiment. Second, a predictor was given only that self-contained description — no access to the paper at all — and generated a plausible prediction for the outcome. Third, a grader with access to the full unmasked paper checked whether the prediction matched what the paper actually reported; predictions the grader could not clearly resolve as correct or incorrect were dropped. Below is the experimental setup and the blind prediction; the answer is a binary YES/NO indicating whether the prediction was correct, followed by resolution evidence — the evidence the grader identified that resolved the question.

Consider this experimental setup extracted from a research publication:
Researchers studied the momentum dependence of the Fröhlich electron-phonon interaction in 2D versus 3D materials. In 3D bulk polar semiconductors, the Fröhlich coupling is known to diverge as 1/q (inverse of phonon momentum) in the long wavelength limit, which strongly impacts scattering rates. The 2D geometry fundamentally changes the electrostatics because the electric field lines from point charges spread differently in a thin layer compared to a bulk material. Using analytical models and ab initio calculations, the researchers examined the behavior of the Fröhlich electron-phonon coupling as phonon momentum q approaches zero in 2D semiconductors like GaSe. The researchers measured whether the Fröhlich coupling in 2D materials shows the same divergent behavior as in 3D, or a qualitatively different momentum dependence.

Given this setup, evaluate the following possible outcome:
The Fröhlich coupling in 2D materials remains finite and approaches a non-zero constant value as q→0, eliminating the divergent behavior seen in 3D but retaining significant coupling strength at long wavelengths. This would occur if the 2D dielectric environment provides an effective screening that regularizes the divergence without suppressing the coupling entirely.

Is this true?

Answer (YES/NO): YES